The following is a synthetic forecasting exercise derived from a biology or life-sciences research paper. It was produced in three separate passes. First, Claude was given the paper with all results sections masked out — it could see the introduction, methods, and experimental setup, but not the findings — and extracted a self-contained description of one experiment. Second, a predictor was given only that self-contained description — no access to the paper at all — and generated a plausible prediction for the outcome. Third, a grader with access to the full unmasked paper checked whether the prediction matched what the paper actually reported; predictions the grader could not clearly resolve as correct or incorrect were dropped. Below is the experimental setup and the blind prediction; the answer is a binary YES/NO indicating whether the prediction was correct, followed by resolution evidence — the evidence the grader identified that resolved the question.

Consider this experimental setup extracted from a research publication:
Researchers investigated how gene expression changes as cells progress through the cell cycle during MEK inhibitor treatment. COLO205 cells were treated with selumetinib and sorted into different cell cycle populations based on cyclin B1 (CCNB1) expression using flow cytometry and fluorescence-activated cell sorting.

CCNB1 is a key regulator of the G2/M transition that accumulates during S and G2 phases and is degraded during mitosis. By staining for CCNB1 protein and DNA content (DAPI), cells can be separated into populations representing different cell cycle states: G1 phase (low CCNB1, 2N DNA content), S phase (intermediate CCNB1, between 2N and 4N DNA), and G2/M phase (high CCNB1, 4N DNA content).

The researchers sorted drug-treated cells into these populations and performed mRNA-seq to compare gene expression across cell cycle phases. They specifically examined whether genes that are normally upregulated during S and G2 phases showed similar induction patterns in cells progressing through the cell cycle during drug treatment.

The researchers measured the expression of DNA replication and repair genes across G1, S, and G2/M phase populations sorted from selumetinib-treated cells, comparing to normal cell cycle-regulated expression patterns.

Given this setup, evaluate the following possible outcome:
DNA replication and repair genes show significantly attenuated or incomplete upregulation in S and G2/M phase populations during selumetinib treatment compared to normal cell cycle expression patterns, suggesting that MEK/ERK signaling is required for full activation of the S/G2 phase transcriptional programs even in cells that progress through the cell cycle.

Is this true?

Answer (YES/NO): YES